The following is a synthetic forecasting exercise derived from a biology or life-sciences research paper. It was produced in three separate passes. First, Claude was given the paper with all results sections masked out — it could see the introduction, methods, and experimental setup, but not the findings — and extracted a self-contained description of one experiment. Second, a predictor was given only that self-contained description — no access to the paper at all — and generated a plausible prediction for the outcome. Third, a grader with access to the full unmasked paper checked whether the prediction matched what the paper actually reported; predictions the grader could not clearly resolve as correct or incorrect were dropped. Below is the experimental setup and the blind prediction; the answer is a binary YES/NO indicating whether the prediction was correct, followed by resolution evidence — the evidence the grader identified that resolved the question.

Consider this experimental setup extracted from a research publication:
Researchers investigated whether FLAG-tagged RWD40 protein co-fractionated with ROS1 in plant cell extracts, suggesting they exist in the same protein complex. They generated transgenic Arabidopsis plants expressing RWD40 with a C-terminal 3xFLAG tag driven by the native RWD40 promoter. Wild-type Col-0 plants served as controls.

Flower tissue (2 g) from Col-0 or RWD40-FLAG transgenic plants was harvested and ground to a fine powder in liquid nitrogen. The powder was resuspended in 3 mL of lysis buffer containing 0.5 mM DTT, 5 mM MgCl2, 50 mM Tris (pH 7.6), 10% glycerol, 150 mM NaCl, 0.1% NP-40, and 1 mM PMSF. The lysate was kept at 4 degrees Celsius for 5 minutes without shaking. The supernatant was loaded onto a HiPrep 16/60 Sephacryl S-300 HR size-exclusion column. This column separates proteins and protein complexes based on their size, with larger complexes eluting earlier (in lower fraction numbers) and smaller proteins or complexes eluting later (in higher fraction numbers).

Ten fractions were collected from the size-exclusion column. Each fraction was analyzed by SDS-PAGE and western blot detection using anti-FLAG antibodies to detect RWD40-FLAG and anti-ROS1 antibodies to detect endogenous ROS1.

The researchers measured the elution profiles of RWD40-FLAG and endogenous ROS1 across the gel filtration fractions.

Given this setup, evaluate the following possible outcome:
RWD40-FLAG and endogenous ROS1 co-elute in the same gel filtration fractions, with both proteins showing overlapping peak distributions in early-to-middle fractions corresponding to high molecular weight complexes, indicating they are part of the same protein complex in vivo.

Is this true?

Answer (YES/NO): YES